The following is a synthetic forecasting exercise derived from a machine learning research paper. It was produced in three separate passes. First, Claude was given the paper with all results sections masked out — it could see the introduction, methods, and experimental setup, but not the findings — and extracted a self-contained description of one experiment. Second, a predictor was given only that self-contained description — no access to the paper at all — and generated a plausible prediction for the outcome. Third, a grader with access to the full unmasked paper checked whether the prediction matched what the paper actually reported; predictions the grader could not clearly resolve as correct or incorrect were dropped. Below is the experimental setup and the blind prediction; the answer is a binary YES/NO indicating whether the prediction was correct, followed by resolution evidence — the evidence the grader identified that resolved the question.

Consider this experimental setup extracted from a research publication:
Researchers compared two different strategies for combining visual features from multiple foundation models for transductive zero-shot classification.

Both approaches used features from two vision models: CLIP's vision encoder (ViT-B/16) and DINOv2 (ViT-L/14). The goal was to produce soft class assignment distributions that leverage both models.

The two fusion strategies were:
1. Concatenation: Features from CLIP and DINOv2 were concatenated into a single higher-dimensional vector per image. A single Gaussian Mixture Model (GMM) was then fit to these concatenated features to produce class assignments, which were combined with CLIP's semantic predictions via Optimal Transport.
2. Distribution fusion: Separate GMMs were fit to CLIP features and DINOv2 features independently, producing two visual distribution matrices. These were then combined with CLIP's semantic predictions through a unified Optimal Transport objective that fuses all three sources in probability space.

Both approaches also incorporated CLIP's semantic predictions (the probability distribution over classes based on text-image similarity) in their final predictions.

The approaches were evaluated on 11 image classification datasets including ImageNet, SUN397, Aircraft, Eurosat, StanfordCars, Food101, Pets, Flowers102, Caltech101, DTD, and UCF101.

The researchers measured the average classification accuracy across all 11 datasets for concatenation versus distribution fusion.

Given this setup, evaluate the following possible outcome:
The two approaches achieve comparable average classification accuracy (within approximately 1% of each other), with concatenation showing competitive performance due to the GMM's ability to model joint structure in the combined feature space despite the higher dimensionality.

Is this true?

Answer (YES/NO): YES